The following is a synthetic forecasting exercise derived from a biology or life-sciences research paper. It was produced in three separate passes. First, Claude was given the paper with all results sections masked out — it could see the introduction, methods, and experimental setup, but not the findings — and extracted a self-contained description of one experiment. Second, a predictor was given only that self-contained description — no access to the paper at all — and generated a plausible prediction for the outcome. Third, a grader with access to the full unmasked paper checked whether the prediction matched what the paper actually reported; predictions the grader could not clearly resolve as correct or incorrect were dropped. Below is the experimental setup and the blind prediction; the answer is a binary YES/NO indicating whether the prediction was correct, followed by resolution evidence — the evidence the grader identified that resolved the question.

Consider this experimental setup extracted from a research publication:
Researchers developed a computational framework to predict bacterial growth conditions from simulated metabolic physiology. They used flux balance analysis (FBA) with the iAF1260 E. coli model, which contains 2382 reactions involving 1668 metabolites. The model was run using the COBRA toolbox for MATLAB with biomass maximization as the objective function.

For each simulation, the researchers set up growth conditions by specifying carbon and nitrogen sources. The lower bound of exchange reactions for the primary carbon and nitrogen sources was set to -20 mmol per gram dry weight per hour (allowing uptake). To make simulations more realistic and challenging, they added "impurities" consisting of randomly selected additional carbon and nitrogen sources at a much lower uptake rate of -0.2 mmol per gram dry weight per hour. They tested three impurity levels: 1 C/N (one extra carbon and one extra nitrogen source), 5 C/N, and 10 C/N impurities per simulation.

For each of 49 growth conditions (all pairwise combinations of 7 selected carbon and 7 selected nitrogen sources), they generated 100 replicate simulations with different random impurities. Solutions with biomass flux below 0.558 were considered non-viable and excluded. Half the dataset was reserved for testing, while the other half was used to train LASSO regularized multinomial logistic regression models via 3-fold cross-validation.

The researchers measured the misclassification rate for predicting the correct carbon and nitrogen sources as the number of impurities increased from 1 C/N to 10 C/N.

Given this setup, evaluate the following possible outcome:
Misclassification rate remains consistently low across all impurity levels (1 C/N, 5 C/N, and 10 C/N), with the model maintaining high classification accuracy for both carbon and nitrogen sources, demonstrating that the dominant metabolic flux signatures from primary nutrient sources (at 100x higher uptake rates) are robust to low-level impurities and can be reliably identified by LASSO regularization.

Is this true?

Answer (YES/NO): NO